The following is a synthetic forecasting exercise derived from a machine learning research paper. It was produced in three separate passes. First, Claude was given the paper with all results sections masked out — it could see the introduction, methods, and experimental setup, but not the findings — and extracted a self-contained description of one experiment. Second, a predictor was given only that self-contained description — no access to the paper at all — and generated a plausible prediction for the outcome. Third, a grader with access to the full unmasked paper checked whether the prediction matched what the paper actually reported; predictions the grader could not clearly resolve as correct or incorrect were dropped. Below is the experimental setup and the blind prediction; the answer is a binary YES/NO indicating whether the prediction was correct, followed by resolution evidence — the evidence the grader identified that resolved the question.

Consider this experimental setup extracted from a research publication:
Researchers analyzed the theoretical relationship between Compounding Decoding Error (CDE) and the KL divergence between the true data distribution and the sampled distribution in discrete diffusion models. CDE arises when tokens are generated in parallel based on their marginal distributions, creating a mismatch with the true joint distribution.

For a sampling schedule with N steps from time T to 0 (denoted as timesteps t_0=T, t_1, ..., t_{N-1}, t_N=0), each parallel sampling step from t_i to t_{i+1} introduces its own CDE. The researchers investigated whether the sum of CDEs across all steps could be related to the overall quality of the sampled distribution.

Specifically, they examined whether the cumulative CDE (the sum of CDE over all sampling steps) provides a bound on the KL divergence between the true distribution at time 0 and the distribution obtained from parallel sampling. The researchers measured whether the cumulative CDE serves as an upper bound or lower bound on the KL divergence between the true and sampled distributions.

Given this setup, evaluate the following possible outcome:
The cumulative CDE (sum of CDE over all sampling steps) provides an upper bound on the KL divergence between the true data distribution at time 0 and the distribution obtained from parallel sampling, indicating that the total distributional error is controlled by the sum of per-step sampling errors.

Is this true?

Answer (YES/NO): YES